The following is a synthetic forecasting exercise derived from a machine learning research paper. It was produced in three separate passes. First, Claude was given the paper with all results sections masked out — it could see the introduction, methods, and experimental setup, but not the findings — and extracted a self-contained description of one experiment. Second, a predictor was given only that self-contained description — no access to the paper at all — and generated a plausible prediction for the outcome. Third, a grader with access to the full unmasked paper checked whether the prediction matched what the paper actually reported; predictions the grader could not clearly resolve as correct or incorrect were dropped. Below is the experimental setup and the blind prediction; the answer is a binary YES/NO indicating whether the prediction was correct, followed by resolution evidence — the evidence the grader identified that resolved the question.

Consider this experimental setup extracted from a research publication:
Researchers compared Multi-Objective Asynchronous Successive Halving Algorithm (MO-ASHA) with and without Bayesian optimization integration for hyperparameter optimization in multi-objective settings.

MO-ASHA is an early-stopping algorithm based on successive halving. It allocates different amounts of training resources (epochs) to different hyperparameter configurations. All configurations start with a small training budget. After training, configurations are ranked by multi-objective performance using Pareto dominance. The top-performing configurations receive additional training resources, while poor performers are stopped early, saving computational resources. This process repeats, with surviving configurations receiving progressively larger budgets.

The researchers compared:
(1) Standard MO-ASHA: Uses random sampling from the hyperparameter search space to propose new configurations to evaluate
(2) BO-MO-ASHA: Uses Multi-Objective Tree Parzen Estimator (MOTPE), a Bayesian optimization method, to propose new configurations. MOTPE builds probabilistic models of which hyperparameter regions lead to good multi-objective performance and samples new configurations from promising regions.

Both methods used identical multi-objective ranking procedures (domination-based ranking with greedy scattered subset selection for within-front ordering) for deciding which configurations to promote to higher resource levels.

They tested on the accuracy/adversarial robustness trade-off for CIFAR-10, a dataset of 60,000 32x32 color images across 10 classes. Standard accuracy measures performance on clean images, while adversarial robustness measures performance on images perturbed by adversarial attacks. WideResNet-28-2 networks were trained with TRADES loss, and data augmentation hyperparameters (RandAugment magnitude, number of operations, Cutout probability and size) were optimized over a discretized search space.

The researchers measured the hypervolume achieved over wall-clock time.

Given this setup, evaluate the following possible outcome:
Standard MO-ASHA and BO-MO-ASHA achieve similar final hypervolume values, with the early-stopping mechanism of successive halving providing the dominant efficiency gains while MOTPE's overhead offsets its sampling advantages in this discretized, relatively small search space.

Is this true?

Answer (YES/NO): NO